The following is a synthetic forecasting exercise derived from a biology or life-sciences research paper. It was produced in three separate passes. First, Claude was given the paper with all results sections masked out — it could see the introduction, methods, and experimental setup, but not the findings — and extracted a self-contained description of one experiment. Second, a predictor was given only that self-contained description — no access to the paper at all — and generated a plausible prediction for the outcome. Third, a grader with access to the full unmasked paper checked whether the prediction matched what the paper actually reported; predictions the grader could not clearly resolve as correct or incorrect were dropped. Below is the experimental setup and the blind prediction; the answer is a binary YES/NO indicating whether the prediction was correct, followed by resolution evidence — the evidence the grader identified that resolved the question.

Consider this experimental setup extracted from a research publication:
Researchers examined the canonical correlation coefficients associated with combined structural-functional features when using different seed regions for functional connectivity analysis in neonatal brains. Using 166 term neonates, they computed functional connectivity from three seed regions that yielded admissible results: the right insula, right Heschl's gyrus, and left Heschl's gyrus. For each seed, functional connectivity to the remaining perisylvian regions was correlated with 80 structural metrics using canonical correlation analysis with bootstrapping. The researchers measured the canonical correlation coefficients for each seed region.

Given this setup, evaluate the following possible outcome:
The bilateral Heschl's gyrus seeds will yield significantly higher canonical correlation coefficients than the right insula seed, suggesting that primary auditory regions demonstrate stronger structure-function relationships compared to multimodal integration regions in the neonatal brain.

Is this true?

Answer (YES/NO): NO